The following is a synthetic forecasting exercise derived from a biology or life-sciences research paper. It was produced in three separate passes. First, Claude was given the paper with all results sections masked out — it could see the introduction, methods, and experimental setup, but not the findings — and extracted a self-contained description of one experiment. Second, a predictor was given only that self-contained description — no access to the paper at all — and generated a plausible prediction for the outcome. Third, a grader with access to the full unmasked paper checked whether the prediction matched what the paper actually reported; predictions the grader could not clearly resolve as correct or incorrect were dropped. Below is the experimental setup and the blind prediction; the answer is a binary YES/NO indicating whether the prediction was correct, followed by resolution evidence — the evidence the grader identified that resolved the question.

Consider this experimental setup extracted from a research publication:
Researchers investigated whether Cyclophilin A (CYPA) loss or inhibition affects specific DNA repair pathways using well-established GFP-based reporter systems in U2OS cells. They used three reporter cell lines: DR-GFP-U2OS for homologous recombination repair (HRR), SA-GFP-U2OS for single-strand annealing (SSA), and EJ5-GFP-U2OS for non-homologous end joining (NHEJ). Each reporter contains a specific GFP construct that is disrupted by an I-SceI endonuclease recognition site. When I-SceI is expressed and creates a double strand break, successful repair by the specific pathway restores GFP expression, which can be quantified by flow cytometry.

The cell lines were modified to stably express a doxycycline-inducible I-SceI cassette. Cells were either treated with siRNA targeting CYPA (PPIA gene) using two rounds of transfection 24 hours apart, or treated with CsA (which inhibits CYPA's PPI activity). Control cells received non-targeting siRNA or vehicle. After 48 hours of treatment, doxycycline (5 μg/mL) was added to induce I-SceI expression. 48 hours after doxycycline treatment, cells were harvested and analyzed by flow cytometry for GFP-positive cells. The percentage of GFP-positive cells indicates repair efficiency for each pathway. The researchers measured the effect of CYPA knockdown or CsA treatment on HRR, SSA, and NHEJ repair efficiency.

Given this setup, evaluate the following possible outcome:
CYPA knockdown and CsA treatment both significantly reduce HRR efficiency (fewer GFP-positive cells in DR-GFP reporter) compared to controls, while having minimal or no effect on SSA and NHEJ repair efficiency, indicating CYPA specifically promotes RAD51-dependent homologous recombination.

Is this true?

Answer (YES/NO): NO